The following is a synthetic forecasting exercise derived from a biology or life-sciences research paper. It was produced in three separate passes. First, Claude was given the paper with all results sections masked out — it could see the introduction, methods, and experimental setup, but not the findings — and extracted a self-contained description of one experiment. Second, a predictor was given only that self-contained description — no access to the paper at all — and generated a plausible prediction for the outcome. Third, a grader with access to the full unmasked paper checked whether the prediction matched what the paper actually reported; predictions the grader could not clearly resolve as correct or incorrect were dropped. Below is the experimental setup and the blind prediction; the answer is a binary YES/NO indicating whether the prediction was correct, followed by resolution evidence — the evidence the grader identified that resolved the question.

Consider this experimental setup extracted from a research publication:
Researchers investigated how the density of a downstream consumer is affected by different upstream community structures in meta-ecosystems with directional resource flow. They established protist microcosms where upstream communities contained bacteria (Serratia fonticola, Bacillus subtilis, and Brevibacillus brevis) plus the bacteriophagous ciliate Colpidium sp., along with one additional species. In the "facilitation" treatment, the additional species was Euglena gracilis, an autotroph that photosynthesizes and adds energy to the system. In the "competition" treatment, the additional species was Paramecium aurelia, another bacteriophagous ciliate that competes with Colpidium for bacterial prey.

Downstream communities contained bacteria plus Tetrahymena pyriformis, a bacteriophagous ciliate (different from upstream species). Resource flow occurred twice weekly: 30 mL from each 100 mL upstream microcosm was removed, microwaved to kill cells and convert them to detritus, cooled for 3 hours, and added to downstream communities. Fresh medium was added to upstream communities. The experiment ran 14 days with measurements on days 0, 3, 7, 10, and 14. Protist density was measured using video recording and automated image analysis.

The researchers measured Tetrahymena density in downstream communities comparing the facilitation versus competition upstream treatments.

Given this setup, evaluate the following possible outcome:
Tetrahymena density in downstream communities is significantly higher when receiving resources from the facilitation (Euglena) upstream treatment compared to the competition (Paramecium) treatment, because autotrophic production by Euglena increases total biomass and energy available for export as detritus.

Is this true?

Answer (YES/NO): NO